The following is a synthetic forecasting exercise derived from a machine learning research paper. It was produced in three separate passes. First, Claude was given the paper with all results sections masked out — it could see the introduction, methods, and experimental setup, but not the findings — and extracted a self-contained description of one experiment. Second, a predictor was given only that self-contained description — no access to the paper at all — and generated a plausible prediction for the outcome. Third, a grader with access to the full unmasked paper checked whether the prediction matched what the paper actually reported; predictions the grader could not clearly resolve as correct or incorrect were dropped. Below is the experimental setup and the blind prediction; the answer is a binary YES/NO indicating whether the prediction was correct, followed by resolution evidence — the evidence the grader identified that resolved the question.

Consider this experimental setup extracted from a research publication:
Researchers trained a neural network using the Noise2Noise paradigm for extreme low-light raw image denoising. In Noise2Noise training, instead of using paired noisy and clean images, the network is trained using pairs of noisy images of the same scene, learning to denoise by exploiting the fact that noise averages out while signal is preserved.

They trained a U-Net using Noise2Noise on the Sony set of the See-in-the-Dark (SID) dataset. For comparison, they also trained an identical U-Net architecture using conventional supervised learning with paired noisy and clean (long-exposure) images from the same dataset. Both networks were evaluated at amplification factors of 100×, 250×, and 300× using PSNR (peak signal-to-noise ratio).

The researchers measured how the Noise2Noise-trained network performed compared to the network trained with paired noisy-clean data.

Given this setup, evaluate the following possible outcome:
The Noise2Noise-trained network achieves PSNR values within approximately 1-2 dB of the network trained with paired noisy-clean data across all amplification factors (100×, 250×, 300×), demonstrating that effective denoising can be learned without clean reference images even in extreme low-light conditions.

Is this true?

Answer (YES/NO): NO